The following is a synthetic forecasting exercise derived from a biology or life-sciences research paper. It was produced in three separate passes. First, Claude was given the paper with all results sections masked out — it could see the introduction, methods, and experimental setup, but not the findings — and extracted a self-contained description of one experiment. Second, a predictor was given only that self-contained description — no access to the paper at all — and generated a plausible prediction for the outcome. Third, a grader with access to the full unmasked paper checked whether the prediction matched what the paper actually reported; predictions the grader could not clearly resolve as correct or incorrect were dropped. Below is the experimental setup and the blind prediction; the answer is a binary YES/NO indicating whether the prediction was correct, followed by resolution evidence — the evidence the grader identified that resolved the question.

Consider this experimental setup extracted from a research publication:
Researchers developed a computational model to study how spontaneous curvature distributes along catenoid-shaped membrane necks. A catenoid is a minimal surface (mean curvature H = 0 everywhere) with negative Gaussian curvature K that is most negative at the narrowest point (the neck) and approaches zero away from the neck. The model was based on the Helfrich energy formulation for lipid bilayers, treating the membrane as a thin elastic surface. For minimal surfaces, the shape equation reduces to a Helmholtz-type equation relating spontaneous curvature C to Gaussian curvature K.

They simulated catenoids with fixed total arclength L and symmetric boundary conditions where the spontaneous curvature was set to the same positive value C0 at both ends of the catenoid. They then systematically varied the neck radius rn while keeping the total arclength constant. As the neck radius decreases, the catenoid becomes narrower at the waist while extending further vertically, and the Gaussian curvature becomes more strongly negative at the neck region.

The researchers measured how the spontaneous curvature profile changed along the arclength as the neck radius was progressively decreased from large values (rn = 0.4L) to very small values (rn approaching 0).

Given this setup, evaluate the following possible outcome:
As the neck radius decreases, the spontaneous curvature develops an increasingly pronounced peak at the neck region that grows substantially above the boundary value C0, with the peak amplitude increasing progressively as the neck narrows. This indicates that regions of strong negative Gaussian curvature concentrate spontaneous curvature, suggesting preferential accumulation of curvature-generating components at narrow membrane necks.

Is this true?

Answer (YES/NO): NO